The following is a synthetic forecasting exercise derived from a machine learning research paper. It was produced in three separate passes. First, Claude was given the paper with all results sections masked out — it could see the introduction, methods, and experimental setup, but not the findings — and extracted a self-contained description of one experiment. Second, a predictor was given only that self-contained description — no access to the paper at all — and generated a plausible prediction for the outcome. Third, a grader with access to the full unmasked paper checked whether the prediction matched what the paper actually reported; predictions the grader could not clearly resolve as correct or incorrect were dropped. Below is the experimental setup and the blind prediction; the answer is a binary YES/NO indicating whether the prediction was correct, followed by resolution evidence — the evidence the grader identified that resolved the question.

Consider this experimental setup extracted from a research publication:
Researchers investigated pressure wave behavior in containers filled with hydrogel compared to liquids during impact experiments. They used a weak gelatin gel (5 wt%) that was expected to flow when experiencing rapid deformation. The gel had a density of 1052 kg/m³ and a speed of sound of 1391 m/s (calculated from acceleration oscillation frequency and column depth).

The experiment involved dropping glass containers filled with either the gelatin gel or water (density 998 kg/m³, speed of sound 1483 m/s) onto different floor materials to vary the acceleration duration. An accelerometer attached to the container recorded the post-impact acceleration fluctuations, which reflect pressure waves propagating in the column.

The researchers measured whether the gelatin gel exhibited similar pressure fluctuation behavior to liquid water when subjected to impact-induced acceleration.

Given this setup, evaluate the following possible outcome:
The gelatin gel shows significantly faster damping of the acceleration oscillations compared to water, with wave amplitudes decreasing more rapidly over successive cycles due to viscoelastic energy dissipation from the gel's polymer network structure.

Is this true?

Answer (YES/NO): NO